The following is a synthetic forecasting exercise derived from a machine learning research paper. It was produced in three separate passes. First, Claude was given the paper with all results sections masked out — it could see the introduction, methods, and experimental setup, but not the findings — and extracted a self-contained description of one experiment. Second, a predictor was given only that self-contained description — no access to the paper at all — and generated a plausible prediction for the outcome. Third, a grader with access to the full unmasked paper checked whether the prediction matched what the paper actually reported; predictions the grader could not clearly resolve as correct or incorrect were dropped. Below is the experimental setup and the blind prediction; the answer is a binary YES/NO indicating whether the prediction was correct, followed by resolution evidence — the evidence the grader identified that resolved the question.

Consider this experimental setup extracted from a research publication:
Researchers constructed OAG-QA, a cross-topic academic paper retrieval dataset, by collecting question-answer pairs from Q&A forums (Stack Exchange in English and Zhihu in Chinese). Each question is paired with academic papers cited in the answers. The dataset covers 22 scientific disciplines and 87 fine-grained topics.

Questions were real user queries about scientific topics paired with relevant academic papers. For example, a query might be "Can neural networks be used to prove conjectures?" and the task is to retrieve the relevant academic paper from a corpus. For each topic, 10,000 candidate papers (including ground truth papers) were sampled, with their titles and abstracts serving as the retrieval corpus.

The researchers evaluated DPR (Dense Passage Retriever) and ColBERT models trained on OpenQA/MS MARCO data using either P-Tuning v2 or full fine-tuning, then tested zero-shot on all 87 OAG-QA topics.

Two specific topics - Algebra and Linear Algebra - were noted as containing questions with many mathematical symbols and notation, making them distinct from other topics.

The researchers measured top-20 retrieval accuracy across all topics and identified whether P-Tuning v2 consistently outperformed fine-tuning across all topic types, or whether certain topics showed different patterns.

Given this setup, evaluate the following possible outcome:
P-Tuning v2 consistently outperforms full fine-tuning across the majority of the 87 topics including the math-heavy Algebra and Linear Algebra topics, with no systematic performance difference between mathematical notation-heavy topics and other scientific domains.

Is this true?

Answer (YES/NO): NO